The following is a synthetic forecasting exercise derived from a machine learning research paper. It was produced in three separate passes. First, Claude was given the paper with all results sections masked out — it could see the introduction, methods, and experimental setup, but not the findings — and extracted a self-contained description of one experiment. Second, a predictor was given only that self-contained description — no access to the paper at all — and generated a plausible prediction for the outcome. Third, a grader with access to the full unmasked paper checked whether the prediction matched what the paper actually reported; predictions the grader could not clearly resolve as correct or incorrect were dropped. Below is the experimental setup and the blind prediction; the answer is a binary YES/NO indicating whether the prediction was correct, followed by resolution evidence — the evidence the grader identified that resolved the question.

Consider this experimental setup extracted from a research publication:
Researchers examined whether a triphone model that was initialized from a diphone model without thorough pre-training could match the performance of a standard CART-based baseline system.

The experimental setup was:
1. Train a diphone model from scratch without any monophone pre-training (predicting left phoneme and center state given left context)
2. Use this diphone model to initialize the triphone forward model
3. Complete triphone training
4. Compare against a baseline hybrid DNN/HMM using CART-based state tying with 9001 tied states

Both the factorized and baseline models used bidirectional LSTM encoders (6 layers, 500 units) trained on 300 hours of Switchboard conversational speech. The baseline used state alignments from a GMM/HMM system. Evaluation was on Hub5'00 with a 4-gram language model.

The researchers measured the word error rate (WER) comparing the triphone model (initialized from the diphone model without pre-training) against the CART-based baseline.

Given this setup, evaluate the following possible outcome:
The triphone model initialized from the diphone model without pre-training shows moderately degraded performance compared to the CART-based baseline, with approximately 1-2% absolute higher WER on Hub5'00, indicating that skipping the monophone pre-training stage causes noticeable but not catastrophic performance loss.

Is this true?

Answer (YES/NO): NO